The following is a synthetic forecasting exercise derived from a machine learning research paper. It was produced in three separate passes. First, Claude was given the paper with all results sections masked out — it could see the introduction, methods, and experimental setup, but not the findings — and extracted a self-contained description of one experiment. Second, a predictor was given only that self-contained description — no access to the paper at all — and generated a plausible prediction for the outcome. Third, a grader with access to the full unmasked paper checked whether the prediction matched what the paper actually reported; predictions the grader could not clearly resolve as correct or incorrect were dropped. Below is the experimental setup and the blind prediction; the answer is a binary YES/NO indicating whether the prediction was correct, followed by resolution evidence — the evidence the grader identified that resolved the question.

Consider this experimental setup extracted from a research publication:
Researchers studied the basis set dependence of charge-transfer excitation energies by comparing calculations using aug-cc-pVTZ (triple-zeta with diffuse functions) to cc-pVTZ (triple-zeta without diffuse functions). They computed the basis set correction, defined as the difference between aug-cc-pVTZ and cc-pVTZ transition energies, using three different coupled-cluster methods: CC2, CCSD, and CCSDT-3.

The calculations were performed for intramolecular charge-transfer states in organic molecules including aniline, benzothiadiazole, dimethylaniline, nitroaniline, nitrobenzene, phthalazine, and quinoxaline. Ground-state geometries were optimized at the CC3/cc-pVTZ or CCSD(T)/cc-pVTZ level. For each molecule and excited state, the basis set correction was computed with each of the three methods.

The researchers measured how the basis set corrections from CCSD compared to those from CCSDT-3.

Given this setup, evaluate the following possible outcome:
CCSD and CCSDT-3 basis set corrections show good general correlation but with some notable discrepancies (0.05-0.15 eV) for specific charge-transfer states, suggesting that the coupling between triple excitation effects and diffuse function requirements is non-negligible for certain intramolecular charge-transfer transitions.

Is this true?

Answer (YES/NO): NO